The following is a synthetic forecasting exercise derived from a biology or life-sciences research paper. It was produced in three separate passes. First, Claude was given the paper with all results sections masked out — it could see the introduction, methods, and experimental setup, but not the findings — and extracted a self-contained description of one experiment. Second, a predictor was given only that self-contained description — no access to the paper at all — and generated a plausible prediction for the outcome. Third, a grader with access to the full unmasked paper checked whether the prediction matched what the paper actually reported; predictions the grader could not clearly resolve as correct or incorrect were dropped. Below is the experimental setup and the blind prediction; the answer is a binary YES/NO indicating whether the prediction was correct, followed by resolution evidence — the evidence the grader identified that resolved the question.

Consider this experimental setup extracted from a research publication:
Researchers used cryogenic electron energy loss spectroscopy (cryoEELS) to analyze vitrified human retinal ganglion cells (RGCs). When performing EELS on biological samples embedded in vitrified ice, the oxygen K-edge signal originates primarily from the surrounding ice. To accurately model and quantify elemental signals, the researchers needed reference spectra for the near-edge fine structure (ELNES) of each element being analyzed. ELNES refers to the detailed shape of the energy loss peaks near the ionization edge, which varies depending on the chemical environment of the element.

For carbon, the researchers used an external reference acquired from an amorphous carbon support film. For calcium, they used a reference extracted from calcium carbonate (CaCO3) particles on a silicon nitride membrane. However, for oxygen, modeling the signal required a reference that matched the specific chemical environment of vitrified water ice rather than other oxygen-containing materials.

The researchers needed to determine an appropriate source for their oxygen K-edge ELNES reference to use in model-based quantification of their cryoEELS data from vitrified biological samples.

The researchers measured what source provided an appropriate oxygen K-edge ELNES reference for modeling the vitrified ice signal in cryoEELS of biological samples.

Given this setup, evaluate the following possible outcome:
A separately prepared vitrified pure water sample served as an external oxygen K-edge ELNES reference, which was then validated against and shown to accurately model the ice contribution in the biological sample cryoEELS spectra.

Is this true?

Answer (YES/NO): NO